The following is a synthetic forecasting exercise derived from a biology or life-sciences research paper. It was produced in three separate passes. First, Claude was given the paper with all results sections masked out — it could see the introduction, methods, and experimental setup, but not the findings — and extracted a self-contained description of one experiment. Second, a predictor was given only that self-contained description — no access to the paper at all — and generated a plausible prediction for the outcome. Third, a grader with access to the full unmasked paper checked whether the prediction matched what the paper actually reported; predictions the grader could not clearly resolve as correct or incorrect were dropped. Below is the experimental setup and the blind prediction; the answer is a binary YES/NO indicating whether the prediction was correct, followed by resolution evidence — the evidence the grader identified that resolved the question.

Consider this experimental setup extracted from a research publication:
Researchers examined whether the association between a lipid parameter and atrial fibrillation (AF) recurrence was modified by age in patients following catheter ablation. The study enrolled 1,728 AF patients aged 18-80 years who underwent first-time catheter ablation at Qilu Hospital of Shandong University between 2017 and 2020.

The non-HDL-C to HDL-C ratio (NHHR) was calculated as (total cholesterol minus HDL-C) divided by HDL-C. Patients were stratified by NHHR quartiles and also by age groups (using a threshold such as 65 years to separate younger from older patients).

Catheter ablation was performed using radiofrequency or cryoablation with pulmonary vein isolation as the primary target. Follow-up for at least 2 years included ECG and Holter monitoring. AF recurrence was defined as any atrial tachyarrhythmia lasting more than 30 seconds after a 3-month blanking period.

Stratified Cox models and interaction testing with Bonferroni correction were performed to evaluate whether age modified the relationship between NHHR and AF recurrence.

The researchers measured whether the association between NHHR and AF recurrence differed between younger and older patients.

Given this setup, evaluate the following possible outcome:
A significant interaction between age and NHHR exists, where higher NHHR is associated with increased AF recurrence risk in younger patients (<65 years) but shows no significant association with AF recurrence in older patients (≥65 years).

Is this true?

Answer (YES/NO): NO